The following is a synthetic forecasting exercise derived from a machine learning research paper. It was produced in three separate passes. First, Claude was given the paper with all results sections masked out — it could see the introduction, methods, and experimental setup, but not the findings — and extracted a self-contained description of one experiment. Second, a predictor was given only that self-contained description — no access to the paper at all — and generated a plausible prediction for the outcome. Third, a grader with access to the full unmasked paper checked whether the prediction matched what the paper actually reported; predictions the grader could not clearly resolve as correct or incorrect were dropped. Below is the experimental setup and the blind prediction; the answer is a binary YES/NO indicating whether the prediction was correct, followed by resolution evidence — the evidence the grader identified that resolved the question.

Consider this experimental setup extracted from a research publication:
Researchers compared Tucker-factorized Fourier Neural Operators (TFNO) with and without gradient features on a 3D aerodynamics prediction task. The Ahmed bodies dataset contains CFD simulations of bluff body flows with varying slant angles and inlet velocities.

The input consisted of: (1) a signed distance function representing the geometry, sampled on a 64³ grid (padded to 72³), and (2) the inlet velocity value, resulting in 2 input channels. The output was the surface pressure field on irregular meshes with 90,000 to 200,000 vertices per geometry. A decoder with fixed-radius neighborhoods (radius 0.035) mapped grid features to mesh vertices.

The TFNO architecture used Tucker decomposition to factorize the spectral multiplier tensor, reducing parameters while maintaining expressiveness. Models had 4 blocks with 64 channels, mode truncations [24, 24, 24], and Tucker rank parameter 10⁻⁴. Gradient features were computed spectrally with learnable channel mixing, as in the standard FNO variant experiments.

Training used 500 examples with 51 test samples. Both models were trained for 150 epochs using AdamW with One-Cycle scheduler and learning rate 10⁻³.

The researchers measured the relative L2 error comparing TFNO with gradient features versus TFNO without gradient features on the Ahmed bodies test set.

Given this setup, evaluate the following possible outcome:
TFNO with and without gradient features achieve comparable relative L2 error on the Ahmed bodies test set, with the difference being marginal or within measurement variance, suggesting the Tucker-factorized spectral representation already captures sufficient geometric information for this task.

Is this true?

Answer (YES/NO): YES